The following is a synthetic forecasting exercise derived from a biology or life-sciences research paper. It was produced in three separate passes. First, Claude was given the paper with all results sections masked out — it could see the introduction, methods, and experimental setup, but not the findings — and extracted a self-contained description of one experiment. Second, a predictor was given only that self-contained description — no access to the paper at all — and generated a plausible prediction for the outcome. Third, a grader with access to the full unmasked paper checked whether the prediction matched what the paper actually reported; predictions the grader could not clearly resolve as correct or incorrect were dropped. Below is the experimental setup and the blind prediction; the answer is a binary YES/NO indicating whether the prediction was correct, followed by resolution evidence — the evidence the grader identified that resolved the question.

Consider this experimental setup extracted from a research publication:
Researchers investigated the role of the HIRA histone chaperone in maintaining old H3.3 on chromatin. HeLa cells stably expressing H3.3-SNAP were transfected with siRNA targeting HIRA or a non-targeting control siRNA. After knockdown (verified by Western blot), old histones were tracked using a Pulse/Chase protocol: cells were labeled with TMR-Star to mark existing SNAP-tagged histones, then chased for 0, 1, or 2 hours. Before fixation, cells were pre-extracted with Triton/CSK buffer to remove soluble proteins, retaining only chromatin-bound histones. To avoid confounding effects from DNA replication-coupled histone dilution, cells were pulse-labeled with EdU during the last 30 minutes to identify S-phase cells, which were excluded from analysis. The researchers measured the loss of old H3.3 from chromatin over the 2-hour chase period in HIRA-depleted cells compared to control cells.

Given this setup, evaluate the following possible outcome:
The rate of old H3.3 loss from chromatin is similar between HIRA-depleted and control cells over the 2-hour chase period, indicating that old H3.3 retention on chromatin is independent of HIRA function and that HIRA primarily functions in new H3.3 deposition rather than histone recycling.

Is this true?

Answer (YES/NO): NO